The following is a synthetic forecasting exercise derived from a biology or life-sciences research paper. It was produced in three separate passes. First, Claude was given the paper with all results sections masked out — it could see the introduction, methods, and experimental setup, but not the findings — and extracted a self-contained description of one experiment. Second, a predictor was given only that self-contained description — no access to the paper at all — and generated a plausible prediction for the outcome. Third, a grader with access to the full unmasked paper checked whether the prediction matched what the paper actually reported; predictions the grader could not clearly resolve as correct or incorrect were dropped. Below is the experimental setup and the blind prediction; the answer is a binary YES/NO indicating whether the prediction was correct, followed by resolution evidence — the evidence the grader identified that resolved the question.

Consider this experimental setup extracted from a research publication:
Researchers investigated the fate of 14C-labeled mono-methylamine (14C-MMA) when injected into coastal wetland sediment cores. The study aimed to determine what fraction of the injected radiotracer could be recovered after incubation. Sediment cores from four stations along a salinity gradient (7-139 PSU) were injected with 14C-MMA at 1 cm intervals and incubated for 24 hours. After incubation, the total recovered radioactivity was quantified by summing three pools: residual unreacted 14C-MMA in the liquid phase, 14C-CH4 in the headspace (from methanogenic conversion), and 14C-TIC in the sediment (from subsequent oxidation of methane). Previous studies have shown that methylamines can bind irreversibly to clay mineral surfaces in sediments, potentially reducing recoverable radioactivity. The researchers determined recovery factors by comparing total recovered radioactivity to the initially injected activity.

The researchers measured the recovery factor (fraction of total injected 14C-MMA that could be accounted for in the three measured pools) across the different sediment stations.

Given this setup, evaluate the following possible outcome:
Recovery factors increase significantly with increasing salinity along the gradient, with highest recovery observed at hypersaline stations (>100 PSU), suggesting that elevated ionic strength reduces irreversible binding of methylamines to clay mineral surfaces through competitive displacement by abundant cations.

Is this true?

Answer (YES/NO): NO